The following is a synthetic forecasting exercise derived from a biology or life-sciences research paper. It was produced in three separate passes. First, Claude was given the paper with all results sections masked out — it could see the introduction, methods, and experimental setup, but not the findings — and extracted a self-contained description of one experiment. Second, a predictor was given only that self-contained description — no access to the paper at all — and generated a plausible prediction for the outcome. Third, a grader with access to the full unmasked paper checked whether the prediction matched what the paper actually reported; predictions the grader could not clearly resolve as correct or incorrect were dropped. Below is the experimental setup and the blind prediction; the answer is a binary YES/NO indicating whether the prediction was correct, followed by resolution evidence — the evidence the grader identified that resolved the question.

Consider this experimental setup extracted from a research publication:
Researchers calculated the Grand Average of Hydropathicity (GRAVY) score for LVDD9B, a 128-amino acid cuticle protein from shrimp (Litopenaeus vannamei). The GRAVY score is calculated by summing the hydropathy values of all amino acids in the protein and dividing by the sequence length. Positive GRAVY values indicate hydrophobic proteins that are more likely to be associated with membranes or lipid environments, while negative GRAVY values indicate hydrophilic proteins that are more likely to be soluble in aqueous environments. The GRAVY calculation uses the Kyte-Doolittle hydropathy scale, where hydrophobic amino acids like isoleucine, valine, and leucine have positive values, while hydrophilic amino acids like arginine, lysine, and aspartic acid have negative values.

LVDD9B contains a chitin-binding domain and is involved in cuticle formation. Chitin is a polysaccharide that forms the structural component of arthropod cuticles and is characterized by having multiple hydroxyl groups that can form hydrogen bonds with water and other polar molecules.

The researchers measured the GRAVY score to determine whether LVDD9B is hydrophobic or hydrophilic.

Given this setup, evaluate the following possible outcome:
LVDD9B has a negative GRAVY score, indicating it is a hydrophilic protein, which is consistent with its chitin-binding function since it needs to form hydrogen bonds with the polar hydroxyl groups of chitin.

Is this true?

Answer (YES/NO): YES